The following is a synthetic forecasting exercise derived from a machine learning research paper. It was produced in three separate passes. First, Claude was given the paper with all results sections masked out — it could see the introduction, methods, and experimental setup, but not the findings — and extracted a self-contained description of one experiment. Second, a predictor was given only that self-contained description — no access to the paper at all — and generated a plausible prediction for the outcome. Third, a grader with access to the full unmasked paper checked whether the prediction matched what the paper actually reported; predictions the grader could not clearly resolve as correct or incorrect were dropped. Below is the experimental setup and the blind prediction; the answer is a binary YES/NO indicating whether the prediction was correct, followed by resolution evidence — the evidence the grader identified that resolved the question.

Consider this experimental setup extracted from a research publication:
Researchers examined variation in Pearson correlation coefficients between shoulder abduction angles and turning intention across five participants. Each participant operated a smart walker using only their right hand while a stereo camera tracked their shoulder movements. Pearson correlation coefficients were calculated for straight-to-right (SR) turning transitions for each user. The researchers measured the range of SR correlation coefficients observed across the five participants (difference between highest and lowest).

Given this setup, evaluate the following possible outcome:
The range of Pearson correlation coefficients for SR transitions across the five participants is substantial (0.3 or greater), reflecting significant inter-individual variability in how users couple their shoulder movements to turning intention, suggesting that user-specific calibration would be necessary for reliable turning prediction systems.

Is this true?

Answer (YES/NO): NO